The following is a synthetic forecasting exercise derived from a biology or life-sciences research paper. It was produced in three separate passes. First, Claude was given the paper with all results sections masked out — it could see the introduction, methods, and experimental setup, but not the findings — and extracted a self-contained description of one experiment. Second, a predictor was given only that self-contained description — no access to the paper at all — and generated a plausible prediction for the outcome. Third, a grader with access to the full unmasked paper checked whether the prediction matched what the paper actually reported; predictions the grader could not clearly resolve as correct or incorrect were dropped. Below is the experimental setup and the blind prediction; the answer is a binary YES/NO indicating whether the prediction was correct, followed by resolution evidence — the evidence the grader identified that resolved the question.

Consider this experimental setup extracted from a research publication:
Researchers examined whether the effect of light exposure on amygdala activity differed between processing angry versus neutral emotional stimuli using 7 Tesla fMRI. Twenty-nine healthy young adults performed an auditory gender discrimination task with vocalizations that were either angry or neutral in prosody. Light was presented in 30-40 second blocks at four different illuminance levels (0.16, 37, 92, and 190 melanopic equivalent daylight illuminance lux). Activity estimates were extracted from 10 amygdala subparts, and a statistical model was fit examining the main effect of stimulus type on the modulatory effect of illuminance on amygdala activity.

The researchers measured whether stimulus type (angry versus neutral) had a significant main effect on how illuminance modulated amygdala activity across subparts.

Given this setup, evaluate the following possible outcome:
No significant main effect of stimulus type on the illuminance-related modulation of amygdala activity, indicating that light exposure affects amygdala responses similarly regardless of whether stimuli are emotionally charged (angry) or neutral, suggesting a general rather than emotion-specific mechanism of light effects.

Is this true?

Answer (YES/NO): NO